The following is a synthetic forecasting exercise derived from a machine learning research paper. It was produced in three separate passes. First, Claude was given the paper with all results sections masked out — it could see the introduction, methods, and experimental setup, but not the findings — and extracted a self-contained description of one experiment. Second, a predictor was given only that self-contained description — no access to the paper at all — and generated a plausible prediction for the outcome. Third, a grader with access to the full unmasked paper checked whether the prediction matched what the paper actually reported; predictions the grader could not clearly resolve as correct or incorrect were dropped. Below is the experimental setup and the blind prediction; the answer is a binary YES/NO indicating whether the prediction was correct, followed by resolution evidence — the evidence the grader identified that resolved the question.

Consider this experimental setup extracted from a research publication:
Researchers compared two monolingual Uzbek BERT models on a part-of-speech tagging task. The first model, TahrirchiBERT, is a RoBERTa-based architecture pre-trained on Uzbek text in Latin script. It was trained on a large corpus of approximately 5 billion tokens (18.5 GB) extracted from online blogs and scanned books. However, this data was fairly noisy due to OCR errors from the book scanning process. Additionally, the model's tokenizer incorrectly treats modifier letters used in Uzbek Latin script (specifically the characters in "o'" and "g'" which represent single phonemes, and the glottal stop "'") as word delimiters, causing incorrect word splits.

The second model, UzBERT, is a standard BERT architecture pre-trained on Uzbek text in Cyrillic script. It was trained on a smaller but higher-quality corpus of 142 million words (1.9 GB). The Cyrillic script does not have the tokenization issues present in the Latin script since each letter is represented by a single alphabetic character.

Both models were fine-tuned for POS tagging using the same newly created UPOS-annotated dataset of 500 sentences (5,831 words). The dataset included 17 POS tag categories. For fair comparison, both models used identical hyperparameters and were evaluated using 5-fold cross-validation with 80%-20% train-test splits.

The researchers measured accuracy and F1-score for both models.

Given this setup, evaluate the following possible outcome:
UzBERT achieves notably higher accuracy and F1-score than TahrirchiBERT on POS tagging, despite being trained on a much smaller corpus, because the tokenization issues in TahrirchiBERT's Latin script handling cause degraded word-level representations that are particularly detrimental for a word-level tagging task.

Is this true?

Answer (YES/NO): NO